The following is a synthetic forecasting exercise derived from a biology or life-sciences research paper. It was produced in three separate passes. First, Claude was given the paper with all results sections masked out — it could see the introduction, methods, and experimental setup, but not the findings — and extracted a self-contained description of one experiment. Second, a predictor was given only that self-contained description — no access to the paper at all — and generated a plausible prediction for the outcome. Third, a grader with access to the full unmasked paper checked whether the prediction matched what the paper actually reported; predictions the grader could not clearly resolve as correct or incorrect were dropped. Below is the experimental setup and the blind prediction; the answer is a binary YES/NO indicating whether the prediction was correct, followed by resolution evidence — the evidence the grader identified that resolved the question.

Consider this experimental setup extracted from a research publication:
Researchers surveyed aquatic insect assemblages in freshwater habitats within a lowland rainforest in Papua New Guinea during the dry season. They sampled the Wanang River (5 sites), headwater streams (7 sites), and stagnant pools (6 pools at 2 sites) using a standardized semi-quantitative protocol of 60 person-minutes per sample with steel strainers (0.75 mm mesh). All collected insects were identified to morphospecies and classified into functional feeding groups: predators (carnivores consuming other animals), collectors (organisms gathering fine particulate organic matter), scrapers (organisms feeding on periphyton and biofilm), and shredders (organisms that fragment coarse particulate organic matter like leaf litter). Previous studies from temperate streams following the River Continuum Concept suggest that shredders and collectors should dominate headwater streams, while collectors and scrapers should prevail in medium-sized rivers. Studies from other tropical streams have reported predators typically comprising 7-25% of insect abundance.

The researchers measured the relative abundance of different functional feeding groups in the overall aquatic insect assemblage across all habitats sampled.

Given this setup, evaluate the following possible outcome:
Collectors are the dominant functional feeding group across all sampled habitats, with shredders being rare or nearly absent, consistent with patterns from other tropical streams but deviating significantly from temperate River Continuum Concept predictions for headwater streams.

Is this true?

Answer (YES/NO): NO